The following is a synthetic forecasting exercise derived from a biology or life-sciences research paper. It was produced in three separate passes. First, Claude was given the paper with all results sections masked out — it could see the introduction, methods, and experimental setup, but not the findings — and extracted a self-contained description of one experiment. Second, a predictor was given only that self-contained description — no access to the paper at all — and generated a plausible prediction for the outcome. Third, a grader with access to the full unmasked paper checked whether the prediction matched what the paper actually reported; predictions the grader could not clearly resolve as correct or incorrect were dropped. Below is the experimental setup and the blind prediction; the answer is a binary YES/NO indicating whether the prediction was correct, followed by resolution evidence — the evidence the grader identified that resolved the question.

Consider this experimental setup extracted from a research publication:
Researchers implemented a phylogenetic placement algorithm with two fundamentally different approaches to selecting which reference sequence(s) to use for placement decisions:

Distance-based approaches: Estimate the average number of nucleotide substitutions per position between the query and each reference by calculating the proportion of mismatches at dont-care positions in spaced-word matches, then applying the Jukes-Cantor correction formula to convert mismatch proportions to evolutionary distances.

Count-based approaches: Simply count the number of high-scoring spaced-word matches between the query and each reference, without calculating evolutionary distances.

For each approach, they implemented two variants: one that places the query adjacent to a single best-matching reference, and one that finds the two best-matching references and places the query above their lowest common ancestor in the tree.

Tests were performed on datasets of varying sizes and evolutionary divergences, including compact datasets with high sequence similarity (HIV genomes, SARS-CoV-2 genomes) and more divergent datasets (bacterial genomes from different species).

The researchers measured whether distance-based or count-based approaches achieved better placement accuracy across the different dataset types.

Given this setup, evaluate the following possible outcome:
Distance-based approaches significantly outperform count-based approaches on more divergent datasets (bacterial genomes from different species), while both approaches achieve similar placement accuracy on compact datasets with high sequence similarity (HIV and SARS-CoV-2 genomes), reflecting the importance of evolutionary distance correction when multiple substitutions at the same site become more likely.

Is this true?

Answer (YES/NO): NO